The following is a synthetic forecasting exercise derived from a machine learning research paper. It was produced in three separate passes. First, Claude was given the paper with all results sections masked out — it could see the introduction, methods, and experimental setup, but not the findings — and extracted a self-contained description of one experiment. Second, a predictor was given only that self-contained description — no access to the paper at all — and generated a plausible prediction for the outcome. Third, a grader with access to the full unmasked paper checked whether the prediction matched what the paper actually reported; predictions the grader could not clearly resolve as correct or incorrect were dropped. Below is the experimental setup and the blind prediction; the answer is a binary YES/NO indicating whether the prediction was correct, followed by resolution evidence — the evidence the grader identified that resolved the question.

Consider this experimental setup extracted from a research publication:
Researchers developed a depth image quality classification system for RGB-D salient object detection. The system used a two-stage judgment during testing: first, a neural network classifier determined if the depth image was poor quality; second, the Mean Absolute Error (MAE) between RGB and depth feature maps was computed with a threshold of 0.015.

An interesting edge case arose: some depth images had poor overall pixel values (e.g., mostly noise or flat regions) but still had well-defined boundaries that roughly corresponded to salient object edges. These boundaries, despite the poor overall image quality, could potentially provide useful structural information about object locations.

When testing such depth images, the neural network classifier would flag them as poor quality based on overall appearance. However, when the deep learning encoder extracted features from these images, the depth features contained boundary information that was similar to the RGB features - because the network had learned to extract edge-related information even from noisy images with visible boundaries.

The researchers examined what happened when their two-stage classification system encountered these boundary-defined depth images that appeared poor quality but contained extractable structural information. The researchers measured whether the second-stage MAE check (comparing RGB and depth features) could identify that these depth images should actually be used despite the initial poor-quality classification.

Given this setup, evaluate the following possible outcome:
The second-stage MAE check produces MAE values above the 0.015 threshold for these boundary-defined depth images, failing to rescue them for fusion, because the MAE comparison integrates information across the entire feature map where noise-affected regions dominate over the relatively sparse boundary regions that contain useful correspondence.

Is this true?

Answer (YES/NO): NO